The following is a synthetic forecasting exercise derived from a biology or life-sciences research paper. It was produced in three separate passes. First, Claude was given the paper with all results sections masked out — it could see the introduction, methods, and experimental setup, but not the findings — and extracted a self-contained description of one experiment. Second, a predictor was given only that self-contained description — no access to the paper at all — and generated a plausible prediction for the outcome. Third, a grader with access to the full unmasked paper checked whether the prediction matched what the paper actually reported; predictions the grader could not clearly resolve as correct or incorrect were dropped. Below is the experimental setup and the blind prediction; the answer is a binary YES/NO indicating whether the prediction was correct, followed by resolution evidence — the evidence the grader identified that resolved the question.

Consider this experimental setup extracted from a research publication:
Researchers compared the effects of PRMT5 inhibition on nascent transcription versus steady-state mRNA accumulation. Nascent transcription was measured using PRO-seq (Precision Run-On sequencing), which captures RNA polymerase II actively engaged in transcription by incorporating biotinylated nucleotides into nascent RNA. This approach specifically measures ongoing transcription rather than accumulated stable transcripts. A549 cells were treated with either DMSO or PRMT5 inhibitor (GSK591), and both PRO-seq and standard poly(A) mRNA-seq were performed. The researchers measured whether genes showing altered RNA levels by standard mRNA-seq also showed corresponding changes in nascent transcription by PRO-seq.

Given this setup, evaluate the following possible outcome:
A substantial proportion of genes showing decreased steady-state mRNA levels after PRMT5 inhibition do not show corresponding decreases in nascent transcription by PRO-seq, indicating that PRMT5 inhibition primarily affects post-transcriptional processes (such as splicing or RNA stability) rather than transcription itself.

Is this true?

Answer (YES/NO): NO